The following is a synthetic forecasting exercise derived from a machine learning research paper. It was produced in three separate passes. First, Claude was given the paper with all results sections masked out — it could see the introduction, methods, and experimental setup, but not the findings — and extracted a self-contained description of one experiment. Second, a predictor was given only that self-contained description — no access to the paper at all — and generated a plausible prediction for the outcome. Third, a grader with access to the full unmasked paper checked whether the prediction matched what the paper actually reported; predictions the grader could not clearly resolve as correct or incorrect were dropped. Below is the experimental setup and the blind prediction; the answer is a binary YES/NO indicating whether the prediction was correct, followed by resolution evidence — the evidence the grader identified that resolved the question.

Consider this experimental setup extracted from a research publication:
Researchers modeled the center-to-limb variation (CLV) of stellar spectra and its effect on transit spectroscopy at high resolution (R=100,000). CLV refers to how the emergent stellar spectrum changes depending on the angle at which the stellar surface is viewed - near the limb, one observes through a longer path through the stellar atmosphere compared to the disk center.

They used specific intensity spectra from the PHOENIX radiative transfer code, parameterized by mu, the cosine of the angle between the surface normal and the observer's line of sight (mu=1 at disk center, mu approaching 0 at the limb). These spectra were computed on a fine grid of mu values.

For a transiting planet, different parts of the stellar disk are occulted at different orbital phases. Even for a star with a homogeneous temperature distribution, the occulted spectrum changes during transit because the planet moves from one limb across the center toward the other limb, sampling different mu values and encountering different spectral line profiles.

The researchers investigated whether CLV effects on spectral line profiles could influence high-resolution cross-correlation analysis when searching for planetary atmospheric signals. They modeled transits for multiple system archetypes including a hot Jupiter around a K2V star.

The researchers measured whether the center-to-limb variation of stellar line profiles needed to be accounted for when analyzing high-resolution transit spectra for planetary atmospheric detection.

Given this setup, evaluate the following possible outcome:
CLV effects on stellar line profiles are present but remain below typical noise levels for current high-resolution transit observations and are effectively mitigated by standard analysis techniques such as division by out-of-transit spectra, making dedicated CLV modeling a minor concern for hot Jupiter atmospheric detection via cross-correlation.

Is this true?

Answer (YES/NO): NO